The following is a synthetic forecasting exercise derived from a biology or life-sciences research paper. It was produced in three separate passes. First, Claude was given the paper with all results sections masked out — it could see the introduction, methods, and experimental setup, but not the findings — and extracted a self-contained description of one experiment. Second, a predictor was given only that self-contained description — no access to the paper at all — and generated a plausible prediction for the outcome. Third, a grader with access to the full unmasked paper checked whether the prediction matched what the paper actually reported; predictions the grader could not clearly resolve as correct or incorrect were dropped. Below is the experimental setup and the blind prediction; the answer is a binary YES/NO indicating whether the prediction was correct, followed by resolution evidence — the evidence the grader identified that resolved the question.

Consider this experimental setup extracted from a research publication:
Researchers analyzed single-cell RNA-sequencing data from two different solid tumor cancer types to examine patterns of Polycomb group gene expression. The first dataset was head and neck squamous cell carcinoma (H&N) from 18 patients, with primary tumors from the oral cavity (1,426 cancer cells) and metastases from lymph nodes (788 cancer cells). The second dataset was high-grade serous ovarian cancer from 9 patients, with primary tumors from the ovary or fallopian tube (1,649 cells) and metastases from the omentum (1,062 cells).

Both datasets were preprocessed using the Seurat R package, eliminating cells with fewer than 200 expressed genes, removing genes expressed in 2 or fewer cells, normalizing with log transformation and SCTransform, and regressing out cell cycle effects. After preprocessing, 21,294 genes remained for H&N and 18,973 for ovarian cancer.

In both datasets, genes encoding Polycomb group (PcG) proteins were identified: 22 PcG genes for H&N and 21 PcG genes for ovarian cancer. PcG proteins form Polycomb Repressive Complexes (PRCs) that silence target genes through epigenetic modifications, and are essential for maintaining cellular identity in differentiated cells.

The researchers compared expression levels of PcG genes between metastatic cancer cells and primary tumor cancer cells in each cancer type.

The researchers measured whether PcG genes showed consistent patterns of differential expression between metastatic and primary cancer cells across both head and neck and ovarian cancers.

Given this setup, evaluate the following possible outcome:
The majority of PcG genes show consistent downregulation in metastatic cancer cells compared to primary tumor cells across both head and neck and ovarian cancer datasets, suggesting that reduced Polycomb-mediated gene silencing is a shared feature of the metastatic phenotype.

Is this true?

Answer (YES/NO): NO